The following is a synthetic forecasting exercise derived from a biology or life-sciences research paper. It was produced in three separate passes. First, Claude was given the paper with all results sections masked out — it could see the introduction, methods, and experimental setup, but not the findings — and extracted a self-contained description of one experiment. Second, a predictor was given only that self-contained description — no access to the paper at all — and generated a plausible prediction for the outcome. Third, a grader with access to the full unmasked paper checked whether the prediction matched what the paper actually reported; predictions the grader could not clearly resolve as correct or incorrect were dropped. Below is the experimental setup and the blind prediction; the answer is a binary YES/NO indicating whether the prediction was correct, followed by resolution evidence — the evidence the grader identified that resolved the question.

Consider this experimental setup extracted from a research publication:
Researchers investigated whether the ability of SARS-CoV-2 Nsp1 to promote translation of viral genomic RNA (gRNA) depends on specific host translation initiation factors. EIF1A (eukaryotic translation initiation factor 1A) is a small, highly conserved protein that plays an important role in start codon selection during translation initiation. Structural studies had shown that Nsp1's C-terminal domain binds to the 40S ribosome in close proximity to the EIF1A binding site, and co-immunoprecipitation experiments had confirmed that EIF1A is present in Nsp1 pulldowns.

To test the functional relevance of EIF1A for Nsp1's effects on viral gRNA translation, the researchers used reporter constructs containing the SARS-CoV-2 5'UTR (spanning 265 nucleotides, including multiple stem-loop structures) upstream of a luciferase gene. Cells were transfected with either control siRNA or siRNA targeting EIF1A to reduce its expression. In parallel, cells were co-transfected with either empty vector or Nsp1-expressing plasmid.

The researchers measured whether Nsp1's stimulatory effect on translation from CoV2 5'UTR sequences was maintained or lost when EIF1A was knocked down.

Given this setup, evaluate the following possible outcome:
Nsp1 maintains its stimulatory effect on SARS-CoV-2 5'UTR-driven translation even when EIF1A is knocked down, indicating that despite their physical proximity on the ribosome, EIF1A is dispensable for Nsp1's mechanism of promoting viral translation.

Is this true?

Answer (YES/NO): NO